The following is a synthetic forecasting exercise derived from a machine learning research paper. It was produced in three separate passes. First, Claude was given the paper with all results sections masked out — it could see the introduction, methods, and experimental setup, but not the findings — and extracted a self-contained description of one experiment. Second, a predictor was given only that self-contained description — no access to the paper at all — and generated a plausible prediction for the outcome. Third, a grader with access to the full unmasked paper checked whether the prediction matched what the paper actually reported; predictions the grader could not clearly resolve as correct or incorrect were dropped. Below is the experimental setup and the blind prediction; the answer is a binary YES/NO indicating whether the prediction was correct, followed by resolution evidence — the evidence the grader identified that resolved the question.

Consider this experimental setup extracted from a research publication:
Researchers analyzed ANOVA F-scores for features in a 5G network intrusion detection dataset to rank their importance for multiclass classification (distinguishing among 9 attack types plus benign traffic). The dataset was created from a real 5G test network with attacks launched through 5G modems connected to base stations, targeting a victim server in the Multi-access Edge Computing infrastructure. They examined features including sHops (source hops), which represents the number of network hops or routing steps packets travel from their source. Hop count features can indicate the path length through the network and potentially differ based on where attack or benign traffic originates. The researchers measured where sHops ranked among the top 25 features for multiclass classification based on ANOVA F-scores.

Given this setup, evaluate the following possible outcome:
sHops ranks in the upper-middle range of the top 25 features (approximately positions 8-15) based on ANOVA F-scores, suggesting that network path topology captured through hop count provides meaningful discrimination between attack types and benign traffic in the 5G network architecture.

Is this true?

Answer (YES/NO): NO